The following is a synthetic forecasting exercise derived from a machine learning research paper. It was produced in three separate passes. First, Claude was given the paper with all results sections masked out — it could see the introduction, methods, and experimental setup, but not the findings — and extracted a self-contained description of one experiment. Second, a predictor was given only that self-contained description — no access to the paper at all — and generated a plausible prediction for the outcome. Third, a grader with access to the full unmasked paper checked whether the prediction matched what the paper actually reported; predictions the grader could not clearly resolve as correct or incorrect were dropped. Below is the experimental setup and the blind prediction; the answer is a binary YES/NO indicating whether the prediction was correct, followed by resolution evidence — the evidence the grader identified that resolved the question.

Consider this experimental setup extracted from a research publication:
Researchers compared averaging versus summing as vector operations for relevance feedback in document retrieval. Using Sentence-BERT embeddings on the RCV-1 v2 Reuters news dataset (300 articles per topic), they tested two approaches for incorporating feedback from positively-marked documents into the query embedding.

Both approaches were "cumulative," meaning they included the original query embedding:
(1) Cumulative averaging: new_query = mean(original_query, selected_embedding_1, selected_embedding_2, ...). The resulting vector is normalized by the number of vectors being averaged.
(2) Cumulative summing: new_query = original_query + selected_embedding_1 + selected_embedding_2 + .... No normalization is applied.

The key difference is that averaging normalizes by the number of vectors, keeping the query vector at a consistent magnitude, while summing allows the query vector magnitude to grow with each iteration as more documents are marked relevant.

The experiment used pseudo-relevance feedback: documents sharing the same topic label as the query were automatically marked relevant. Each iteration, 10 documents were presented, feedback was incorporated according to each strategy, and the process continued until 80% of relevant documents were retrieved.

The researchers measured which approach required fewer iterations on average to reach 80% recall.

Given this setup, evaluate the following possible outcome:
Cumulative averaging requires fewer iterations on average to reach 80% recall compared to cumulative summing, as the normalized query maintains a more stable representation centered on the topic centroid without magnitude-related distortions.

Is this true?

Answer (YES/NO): NO